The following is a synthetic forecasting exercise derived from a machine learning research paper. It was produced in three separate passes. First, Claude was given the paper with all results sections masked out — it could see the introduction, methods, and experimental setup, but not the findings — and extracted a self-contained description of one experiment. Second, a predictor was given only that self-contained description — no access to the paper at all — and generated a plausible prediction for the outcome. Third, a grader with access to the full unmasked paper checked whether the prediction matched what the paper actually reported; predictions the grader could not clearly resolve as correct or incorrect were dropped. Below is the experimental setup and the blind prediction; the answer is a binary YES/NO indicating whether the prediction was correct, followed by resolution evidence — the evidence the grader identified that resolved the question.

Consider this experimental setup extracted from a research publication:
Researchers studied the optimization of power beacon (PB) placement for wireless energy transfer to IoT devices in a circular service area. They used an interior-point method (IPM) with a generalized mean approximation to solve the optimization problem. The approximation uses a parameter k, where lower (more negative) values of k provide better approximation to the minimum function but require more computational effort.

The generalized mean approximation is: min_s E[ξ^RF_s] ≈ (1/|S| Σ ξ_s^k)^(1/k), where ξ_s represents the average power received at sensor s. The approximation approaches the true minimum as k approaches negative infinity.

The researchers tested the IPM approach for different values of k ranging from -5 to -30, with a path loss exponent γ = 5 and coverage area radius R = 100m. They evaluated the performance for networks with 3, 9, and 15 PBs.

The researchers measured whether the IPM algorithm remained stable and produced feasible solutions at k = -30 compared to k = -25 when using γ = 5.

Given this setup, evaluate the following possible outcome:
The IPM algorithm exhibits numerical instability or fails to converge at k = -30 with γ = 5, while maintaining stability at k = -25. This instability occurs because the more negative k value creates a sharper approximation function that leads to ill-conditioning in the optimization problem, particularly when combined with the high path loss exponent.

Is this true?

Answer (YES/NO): YES